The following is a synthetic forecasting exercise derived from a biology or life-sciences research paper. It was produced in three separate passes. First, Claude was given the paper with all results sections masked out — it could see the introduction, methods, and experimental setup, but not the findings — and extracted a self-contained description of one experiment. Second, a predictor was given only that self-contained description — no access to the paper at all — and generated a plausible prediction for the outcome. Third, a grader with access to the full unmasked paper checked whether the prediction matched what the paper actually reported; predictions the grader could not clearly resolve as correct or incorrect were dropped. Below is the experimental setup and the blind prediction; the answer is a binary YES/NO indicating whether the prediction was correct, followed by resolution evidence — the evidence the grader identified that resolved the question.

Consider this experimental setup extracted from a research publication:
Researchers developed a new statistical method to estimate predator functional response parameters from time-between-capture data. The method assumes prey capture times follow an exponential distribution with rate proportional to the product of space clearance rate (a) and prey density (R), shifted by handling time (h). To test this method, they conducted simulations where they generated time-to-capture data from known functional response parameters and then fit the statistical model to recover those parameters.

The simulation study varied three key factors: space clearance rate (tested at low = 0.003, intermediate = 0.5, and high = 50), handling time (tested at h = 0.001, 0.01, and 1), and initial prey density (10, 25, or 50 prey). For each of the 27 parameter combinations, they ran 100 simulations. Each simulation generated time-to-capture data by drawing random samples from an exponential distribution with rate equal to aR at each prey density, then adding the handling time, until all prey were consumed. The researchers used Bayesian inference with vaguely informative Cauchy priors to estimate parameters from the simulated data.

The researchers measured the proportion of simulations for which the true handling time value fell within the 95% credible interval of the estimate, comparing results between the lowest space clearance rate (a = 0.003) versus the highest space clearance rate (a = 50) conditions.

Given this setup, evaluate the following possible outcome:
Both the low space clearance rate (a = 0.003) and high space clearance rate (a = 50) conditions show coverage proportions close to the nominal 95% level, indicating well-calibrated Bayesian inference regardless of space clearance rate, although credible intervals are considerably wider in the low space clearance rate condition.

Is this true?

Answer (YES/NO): NO